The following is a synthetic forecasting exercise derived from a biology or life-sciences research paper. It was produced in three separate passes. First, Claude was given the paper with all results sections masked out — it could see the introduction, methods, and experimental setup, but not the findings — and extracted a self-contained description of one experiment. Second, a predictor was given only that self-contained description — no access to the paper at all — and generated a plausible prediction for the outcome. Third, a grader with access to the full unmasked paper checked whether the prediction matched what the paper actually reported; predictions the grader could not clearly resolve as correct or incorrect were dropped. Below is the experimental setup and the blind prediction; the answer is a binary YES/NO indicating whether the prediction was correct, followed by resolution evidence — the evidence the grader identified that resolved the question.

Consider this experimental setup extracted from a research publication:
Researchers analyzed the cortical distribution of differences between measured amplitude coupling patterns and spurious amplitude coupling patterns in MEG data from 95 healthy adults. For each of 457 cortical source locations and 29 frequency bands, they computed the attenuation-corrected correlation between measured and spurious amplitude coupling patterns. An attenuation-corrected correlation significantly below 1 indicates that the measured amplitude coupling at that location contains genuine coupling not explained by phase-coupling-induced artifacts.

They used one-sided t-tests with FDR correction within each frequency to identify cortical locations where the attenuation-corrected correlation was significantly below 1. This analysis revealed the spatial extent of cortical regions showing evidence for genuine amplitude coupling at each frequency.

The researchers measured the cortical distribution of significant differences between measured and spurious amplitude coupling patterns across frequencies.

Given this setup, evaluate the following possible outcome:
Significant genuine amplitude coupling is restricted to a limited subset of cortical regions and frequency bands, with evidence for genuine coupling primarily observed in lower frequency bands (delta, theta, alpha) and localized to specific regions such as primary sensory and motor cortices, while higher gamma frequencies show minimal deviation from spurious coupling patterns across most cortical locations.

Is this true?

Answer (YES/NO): NO